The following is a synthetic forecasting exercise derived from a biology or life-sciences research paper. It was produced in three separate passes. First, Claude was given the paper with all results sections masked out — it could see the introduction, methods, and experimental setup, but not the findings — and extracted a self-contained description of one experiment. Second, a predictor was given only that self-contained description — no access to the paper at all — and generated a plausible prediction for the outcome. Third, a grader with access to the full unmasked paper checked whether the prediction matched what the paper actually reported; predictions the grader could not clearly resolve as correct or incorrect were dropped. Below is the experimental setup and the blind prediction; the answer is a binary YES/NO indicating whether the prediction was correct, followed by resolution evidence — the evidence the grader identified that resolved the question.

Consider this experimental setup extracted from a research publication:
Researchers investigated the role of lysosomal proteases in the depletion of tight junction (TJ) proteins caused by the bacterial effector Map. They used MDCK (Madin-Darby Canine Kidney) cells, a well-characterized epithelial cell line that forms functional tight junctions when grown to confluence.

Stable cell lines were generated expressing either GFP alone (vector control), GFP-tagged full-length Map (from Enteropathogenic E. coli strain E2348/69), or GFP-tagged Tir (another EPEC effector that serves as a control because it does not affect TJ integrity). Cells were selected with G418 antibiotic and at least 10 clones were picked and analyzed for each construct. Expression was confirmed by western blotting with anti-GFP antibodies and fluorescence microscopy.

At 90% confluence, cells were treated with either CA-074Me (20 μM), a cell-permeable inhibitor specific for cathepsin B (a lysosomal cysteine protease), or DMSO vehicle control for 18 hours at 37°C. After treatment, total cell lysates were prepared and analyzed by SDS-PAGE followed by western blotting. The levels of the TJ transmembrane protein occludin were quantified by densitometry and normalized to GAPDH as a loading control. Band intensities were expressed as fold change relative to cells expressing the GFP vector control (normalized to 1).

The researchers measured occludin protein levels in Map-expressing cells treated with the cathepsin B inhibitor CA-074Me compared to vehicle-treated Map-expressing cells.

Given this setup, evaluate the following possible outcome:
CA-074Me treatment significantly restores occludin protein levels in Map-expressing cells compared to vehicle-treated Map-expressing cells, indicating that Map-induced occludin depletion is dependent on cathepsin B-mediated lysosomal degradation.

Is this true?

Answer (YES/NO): YES